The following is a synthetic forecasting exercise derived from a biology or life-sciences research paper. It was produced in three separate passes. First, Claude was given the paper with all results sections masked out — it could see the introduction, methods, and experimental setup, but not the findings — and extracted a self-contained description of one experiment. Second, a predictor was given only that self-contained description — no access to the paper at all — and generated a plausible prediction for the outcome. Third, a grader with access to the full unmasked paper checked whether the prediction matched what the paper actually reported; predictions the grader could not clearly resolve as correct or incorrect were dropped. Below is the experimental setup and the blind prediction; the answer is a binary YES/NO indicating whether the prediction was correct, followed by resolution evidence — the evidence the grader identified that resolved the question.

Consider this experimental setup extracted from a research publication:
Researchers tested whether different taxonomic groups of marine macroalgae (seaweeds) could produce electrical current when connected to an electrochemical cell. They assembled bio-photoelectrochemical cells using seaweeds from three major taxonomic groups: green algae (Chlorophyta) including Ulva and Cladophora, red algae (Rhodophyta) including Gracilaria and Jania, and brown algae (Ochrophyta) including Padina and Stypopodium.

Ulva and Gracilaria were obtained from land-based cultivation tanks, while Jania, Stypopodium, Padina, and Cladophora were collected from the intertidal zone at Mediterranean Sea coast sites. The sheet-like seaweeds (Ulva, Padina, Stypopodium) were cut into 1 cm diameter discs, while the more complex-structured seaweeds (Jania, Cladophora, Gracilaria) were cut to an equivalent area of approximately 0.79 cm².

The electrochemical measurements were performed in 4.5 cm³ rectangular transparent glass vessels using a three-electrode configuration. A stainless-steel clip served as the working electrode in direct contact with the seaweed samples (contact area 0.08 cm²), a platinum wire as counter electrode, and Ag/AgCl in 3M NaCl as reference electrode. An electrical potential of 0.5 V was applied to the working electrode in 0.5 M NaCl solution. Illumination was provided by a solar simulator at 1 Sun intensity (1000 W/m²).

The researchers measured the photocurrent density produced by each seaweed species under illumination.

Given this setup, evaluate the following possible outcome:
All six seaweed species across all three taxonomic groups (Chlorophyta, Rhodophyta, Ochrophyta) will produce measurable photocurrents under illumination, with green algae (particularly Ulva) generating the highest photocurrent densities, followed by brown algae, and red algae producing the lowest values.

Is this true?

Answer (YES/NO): NO